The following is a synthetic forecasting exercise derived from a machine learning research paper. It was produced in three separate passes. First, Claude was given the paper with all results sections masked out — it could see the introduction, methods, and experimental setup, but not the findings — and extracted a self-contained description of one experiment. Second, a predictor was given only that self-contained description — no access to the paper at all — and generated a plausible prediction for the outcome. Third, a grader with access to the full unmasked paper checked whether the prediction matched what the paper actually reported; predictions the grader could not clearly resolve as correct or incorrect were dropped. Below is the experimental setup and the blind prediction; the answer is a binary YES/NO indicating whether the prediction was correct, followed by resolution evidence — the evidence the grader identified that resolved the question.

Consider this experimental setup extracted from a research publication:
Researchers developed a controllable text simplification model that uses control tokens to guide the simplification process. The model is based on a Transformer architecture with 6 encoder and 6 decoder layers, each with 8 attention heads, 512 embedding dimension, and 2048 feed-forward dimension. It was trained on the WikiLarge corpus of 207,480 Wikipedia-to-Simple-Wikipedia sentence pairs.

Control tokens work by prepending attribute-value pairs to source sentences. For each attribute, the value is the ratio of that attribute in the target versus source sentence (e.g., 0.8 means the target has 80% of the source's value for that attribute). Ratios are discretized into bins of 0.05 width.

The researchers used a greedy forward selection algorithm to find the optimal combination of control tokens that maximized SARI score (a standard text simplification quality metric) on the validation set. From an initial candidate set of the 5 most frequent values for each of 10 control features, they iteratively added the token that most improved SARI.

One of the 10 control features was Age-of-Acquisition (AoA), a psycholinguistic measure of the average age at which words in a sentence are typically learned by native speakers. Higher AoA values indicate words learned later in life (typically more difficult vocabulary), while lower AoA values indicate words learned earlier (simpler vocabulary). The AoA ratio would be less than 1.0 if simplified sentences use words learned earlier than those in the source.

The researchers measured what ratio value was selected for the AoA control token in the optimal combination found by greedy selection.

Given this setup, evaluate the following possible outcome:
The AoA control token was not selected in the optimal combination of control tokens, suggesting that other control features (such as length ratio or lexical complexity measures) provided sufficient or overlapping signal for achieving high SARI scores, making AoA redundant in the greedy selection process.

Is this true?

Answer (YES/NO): NO